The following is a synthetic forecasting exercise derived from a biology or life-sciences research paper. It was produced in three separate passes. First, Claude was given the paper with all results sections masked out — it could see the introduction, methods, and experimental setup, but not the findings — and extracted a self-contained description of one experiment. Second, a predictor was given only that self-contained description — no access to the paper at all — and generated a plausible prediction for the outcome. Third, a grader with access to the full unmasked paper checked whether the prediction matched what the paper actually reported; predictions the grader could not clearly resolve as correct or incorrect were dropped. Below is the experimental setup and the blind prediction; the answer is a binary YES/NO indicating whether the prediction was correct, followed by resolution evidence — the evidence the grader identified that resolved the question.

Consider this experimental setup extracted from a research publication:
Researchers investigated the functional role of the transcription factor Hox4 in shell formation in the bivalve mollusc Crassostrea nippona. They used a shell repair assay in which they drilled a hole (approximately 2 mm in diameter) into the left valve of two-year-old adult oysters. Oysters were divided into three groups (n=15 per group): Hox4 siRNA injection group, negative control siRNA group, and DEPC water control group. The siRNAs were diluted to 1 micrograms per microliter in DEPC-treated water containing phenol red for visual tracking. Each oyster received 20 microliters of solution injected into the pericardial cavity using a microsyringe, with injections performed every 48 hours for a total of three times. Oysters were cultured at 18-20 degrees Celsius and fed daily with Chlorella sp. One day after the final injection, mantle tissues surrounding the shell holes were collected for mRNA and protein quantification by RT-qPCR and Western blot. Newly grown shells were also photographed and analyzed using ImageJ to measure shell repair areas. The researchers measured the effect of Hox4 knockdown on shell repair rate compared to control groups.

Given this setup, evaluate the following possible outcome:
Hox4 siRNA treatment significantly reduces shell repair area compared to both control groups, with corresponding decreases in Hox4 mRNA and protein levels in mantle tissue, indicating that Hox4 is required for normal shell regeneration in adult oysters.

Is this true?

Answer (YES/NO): YES